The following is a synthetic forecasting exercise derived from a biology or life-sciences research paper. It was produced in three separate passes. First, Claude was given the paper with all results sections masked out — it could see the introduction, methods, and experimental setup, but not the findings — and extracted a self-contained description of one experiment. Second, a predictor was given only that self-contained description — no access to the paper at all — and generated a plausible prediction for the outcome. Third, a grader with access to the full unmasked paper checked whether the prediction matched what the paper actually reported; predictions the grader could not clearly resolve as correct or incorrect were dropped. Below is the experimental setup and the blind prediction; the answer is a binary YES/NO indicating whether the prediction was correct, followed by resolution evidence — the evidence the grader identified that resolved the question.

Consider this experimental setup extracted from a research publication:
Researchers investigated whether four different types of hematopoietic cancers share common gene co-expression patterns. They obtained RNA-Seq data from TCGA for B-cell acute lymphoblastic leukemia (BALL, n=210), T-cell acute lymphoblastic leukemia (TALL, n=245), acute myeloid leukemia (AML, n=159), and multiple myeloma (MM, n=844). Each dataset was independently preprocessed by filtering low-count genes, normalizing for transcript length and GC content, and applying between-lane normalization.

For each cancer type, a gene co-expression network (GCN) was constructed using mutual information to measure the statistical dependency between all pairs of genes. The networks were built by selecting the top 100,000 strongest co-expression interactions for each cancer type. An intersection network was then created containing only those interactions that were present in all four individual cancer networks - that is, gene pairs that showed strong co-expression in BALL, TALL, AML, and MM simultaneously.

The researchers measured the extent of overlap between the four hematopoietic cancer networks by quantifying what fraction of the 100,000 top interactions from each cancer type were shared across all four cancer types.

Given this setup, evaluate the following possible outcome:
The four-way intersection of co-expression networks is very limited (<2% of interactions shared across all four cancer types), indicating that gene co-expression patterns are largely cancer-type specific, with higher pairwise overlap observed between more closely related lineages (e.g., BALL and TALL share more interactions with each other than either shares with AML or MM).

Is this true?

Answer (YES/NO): NO